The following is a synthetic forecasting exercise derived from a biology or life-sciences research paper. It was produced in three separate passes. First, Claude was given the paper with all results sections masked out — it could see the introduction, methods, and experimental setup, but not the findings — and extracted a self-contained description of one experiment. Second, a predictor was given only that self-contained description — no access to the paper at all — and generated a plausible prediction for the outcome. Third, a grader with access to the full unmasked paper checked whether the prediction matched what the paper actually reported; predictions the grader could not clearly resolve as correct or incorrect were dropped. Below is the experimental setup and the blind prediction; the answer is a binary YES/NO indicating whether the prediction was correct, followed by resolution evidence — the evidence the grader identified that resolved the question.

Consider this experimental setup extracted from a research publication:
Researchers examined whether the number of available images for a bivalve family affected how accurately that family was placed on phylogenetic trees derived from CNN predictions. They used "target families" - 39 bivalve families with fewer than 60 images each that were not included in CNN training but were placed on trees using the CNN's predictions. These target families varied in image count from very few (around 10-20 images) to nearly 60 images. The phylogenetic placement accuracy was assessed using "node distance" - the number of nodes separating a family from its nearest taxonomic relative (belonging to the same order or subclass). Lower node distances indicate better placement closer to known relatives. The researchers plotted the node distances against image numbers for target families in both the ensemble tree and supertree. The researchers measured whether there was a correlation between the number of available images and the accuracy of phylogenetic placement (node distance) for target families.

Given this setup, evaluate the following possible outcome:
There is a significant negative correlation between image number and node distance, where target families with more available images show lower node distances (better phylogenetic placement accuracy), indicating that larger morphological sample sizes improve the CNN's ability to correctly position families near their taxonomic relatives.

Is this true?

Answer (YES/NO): NO